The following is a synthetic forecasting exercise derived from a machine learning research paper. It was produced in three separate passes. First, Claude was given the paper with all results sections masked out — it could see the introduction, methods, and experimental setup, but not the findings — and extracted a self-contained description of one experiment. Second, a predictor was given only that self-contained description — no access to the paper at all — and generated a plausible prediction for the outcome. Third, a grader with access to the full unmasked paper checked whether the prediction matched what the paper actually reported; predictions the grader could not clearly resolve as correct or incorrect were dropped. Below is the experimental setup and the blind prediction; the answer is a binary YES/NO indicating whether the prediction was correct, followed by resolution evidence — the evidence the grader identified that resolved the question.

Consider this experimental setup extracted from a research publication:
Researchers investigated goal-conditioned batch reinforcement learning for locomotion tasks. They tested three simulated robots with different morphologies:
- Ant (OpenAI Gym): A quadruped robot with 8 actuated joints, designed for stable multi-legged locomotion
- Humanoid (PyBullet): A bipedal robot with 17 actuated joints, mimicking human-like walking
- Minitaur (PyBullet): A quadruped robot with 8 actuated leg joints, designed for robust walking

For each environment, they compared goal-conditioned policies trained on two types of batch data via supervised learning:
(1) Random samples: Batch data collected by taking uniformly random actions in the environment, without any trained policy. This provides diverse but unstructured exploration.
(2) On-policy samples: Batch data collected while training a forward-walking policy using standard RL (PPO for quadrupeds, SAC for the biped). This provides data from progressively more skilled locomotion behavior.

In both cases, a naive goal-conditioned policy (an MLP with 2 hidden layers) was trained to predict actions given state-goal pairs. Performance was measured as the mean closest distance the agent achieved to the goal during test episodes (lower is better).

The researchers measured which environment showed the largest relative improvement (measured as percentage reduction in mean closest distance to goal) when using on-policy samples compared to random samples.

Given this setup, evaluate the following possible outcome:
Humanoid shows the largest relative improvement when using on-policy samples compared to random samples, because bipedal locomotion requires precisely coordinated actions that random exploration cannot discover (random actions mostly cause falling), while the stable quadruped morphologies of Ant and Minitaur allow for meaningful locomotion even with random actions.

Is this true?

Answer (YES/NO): NO